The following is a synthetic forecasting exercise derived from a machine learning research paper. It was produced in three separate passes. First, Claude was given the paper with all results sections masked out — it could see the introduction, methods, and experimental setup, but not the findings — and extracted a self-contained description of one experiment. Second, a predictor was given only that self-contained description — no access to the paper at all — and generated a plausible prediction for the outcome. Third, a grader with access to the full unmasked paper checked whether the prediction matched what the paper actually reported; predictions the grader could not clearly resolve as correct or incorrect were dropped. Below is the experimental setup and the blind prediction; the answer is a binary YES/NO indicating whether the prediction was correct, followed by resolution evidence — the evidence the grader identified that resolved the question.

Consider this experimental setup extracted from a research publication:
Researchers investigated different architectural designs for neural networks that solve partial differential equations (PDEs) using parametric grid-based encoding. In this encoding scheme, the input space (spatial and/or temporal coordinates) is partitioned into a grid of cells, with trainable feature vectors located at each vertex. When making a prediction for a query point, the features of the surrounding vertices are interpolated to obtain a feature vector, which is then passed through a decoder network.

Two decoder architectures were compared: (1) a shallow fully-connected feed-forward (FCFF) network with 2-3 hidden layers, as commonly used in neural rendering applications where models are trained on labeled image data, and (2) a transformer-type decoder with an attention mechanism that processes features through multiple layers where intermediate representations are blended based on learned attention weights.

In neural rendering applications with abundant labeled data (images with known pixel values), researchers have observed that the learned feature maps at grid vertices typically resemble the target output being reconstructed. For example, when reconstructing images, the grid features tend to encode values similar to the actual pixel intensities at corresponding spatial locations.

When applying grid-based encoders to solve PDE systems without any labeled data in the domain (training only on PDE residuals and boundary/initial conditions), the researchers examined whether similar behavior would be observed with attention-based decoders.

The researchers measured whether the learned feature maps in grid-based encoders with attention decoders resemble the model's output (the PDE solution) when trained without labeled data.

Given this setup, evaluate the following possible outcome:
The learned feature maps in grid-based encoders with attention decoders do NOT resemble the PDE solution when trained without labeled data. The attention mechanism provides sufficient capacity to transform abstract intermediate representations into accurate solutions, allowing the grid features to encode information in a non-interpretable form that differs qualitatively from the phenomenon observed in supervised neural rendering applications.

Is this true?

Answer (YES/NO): NO